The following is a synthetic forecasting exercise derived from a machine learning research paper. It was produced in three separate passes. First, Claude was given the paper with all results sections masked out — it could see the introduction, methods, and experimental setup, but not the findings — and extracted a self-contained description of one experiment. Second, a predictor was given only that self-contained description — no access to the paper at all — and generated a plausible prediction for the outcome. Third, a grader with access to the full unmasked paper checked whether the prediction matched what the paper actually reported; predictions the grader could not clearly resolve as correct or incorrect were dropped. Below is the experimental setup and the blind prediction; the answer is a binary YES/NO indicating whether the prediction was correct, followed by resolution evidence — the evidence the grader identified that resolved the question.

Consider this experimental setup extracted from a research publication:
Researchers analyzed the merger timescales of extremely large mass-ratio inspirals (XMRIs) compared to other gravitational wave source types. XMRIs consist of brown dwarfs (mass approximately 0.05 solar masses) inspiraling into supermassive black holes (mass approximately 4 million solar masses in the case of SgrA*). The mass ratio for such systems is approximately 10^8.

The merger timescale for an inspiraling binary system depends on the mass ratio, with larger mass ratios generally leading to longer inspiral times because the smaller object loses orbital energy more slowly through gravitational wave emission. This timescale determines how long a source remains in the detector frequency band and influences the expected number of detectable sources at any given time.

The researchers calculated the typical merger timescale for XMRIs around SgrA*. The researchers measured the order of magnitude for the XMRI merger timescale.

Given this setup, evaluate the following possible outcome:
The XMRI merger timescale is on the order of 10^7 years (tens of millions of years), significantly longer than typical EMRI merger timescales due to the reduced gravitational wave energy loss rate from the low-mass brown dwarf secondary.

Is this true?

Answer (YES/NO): NO